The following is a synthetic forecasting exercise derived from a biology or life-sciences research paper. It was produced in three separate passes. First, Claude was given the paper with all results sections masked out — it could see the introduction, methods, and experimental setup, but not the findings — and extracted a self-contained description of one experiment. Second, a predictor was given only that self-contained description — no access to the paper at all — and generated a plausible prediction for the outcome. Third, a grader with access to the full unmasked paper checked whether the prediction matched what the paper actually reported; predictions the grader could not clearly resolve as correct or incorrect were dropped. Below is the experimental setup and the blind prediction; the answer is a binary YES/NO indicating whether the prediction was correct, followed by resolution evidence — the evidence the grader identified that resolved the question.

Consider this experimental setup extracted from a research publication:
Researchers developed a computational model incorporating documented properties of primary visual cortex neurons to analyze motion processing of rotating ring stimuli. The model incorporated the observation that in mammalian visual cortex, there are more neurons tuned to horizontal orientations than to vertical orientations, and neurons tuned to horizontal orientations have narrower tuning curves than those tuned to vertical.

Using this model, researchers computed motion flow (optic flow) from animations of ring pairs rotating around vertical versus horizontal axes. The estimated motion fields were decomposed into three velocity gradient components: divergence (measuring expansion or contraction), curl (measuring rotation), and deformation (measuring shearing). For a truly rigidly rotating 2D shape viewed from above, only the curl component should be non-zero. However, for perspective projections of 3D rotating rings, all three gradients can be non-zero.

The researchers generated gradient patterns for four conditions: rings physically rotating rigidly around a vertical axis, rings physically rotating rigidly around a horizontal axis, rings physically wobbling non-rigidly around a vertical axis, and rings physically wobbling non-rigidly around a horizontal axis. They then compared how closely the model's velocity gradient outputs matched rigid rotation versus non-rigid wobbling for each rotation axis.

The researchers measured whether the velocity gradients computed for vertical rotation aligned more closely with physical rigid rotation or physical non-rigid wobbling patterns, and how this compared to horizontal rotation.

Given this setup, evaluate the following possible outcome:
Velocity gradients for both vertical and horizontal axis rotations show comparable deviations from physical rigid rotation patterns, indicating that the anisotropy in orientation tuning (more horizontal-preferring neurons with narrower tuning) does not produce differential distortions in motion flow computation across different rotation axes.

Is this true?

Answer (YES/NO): NO